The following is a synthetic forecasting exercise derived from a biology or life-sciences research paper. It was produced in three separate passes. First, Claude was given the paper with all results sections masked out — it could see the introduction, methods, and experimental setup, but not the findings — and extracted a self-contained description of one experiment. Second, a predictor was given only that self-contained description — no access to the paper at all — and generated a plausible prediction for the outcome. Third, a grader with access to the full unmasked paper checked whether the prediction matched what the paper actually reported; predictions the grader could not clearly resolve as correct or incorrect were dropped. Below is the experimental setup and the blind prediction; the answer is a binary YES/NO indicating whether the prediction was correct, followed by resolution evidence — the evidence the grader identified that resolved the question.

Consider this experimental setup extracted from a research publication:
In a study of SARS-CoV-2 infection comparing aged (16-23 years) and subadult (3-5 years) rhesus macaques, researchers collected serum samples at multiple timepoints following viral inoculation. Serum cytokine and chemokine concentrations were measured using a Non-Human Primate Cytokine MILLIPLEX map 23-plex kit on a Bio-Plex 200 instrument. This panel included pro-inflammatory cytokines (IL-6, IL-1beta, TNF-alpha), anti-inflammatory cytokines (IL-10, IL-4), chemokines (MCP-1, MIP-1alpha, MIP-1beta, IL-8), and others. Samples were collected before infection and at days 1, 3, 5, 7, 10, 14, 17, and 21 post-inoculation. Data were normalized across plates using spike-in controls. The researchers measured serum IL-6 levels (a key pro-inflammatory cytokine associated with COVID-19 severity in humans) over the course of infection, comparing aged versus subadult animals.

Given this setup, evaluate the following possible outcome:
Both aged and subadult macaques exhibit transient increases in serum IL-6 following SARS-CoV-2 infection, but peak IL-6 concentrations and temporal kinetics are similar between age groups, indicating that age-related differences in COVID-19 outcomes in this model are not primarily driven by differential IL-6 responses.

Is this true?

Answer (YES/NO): NO